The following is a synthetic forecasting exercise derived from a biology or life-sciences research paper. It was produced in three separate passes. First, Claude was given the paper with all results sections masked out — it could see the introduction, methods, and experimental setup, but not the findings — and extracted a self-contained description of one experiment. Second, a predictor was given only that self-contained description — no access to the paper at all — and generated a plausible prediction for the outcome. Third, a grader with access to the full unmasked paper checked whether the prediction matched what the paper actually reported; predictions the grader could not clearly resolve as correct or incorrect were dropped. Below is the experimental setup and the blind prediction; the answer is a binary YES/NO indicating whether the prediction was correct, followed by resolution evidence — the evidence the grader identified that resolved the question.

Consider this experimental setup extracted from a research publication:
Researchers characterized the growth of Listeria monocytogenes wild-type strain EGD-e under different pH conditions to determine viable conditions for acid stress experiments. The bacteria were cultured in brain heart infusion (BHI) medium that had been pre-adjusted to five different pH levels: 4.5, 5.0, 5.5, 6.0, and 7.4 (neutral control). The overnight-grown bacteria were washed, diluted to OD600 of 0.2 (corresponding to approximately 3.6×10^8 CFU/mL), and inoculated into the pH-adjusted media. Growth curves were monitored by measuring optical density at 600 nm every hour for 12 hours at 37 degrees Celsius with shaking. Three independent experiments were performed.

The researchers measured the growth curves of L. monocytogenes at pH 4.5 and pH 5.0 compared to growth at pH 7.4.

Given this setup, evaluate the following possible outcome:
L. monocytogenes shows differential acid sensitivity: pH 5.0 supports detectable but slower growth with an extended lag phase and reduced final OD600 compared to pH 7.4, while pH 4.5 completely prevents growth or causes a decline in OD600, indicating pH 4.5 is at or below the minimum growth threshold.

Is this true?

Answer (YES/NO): NO